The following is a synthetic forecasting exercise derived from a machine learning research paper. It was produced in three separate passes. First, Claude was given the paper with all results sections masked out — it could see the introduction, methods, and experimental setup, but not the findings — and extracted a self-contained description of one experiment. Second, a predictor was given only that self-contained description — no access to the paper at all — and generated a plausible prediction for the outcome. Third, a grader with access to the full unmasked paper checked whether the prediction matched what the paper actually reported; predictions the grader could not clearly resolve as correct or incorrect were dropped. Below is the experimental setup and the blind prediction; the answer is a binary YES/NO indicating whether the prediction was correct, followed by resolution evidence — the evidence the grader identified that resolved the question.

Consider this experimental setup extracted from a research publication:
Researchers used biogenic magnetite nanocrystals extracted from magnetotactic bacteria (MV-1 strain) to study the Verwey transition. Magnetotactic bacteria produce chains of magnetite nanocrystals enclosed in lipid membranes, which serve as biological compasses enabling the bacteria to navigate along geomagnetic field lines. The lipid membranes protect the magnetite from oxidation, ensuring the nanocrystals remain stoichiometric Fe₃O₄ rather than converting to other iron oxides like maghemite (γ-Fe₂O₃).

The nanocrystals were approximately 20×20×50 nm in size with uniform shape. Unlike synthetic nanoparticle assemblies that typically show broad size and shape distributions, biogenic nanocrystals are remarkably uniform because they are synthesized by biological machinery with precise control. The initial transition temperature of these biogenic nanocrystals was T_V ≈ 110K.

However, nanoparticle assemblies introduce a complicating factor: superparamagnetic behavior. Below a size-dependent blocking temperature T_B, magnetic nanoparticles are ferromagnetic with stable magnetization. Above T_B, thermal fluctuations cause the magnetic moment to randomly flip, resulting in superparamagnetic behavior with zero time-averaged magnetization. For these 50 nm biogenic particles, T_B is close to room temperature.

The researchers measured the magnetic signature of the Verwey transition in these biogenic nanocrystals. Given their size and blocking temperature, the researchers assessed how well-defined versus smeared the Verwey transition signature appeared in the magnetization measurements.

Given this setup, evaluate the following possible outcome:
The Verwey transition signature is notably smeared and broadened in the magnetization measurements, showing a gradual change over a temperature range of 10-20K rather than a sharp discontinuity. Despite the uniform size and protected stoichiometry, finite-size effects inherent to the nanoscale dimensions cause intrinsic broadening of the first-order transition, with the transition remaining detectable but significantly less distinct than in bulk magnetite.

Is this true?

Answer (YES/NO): NO